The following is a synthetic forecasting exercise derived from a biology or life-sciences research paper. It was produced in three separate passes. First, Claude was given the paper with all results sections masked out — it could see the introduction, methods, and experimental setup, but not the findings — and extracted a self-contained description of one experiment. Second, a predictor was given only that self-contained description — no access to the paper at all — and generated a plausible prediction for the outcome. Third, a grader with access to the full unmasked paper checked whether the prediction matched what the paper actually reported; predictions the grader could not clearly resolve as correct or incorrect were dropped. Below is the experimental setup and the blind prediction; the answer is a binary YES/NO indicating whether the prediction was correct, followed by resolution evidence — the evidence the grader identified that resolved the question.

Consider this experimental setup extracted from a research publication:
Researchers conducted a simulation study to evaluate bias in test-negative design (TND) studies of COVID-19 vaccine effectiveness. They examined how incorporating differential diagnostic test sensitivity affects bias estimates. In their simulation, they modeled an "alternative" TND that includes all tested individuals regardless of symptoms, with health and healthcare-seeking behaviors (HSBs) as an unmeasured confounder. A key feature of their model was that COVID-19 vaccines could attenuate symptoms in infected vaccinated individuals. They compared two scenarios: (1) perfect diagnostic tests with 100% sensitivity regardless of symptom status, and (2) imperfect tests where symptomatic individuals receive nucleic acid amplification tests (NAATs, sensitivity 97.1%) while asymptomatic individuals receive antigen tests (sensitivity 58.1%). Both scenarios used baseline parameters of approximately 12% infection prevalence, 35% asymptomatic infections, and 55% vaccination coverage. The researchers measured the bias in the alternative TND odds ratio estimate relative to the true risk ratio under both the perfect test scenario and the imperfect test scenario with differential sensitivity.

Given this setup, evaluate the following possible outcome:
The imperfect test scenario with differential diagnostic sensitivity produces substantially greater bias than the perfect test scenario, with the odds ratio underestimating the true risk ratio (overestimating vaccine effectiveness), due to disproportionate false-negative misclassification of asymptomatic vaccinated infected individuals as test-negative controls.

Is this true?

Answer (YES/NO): NO